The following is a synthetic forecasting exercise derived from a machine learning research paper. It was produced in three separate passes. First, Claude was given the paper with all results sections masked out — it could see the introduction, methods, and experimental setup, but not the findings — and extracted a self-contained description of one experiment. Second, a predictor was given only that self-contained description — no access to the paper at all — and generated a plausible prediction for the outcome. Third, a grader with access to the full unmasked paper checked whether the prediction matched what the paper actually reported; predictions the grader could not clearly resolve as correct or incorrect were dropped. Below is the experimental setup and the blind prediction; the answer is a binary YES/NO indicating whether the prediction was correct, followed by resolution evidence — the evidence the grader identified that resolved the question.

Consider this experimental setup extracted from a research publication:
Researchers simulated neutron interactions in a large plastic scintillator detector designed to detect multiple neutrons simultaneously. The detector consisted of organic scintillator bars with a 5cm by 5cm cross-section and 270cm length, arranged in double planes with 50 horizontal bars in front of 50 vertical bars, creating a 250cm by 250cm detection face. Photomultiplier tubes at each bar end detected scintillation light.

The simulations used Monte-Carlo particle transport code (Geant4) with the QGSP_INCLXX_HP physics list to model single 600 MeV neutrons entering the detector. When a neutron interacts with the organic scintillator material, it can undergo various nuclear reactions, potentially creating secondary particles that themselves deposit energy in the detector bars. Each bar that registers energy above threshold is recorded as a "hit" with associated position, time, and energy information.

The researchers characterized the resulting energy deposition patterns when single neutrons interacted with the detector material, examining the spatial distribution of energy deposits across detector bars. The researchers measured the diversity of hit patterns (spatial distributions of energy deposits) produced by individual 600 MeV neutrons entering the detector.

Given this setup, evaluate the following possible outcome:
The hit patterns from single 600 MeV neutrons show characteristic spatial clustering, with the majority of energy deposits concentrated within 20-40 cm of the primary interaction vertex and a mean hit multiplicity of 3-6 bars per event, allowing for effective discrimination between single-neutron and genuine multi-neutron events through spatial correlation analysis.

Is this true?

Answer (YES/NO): NO